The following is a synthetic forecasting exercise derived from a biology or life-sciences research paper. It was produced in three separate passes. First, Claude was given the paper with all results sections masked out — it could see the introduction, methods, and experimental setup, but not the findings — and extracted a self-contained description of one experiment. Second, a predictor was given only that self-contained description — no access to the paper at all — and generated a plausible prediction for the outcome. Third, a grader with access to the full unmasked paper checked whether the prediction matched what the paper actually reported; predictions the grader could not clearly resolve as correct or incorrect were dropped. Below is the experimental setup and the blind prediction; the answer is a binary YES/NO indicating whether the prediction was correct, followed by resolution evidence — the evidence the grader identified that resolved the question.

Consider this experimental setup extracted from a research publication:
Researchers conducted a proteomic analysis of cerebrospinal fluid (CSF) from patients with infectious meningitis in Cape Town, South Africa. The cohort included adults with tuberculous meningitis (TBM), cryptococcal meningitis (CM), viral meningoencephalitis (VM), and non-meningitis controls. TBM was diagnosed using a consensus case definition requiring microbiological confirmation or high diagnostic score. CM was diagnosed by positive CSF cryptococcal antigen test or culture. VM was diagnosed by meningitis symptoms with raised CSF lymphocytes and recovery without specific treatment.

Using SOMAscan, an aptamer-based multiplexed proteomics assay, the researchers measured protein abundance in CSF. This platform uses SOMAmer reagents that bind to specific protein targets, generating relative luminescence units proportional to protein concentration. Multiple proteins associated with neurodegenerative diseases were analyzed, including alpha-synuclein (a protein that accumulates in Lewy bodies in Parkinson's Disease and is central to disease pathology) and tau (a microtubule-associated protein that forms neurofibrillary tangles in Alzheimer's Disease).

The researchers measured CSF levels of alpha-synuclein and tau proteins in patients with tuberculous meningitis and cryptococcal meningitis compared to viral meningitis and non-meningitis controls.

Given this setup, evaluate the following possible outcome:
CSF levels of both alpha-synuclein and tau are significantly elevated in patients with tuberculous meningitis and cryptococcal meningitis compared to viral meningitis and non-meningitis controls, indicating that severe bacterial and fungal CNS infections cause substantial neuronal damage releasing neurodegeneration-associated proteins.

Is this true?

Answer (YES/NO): YES